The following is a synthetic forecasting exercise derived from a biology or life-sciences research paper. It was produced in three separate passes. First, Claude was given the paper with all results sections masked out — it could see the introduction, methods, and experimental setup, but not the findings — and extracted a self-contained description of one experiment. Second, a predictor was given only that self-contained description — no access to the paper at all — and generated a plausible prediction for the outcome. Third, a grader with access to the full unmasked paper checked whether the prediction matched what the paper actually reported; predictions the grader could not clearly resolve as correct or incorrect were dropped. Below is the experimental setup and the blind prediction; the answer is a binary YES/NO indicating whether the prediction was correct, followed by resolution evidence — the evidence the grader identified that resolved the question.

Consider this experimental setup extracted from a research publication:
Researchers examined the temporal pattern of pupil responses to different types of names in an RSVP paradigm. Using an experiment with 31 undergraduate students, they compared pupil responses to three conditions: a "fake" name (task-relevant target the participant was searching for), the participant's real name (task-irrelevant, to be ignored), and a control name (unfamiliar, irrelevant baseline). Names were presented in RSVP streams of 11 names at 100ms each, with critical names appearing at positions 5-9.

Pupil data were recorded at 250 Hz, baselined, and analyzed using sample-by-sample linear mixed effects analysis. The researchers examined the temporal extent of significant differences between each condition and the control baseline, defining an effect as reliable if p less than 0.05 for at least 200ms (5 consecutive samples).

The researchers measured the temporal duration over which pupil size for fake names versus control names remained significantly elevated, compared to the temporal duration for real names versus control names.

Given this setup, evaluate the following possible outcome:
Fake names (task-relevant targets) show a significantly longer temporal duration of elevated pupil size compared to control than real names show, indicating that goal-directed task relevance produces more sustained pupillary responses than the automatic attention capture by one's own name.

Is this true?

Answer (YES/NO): YES